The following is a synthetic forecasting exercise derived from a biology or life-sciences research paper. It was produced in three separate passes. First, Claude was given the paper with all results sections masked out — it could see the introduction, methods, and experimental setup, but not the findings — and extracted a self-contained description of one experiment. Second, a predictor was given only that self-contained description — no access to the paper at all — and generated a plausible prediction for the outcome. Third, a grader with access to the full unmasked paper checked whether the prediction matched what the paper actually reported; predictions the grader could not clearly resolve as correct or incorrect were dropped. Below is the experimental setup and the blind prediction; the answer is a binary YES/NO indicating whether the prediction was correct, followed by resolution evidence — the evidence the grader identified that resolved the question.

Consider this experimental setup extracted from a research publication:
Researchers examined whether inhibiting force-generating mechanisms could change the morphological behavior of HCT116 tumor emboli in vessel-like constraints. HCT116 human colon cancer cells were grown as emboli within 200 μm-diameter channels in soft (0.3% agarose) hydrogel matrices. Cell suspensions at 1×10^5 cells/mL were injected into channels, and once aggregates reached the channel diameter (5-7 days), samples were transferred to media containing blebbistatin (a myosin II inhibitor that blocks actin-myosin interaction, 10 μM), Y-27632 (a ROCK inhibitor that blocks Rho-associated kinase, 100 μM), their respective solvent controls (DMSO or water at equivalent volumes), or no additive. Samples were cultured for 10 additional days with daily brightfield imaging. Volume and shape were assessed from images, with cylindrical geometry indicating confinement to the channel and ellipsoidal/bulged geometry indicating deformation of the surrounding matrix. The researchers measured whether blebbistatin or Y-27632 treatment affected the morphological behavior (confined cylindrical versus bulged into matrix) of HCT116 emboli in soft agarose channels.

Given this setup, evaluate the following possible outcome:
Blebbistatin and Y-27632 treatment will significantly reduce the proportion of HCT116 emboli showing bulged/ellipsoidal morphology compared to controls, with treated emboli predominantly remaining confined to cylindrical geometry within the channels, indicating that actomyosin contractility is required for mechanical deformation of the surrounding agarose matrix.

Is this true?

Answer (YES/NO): YES